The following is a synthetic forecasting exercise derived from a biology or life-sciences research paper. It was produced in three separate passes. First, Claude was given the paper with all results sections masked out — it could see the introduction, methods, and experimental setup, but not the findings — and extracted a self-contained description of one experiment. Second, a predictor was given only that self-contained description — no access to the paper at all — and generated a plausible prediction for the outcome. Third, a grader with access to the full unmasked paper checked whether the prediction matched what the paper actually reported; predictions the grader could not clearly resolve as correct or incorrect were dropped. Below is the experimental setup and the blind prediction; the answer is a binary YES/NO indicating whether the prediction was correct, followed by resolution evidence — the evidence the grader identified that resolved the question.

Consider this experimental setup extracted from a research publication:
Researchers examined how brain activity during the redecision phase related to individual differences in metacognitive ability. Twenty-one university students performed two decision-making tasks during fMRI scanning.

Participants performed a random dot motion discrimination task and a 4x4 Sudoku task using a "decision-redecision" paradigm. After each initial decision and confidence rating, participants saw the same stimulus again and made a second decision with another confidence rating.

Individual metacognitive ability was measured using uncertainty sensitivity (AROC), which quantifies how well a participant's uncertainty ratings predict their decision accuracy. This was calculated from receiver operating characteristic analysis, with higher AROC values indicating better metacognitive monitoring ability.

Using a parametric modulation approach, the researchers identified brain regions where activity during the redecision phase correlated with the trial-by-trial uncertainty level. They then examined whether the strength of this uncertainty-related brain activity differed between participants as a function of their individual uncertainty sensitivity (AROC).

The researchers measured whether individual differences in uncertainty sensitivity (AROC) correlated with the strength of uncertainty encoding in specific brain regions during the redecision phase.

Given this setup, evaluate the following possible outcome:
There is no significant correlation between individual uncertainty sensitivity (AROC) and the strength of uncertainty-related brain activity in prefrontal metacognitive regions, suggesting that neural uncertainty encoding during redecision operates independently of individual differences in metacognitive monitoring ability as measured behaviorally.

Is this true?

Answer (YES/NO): NO